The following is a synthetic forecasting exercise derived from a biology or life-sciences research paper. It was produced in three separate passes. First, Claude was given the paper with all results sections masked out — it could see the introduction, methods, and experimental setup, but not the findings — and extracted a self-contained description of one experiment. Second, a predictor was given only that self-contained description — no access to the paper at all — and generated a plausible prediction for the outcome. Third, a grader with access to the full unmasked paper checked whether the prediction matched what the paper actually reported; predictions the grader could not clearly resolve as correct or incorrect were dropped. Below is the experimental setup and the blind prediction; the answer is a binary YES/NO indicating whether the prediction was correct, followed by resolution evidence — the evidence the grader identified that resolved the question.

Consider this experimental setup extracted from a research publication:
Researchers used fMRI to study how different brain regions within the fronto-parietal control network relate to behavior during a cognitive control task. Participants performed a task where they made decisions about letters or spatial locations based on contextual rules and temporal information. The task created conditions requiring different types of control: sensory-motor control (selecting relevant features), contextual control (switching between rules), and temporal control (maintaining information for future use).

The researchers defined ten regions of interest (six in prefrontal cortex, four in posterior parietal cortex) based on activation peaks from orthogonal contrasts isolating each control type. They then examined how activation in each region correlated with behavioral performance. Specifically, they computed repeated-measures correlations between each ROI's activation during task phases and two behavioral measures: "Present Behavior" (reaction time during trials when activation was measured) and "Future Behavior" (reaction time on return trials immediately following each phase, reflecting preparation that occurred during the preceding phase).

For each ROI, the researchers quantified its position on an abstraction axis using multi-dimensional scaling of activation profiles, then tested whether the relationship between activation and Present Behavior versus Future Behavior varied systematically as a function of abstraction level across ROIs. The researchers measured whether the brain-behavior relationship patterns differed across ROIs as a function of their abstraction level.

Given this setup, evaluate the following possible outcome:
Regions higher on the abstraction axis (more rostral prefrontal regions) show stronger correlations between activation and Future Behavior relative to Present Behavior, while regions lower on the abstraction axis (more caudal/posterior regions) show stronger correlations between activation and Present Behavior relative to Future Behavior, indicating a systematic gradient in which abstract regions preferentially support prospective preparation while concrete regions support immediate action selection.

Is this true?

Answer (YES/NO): YES